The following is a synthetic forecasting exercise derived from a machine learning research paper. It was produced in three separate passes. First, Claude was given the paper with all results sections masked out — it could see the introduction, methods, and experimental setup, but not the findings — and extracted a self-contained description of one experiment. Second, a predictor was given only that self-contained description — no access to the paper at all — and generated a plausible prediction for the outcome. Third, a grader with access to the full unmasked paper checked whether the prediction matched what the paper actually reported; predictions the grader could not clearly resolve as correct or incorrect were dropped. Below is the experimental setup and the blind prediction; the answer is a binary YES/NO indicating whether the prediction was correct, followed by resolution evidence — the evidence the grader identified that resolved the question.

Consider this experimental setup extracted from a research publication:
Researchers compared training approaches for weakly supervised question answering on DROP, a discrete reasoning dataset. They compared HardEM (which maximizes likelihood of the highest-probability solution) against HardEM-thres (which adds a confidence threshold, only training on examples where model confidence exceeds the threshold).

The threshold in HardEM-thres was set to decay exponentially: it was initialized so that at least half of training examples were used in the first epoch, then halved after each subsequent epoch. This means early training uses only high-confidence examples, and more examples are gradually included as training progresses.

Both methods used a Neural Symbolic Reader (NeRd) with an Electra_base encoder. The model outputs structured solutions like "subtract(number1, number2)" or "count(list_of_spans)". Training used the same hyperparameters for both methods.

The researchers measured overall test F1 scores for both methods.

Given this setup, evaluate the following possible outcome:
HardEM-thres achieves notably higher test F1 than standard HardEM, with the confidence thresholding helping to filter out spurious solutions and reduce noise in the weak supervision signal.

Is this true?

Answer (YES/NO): NO